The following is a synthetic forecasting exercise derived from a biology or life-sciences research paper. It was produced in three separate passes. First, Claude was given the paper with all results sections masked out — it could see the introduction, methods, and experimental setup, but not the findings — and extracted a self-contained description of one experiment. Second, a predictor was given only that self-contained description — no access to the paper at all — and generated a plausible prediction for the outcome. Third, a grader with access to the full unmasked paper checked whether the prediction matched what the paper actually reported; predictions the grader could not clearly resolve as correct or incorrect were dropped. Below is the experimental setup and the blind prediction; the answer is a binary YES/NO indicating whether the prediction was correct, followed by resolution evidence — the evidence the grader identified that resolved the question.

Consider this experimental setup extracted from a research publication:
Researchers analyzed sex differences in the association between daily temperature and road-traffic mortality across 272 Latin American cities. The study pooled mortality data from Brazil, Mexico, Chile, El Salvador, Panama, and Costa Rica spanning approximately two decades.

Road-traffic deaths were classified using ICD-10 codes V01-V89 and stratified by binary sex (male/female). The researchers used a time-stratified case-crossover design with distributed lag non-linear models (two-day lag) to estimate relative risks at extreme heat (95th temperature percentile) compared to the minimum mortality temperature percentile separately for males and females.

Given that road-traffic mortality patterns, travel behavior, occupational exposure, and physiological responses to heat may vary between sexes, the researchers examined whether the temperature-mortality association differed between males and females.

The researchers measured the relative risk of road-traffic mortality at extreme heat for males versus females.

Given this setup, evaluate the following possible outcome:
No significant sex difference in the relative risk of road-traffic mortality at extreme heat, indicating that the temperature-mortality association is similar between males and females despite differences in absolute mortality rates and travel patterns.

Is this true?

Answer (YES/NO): NO